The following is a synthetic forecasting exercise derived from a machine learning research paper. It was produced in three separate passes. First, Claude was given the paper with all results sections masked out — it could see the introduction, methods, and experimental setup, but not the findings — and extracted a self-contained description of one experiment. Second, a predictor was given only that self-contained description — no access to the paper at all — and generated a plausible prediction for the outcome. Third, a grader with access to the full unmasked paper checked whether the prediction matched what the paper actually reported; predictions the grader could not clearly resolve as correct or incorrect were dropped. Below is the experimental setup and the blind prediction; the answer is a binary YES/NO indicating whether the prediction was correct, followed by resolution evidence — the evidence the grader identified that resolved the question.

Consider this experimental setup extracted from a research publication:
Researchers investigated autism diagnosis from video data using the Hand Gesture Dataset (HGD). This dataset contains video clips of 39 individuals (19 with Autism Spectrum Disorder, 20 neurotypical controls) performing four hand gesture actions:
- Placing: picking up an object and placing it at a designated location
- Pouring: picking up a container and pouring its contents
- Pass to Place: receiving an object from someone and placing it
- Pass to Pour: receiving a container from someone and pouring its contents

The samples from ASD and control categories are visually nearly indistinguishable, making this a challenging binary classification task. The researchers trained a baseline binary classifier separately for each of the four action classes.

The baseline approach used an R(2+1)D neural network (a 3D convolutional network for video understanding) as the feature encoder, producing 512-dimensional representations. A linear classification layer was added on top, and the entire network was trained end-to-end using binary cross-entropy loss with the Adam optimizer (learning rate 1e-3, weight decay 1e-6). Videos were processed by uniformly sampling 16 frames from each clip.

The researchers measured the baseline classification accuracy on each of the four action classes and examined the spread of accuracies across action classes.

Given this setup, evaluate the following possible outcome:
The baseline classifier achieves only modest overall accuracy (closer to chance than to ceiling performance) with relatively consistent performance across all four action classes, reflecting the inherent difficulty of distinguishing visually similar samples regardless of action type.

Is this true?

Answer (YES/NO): YES